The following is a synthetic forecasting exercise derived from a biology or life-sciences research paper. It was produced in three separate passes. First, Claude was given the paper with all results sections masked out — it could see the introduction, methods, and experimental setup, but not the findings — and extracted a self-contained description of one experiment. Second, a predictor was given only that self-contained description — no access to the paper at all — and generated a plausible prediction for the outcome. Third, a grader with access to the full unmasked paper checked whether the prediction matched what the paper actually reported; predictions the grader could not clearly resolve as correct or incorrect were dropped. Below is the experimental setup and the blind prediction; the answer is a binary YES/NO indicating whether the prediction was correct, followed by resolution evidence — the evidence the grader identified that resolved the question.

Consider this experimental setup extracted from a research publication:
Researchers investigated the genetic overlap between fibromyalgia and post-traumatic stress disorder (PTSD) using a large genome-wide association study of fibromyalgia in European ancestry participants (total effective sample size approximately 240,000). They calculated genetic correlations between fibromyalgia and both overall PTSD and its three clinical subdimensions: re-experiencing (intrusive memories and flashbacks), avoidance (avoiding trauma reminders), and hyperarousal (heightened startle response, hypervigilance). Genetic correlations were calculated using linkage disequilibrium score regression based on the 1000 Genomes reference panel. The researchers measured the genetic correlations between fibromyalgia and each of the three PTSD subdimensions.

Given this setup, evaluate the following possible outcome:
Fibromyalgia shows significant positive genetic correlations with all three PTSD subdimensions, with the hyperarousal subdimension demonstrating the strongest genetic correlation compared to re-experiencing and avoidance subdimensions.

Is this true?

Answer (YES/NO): YES